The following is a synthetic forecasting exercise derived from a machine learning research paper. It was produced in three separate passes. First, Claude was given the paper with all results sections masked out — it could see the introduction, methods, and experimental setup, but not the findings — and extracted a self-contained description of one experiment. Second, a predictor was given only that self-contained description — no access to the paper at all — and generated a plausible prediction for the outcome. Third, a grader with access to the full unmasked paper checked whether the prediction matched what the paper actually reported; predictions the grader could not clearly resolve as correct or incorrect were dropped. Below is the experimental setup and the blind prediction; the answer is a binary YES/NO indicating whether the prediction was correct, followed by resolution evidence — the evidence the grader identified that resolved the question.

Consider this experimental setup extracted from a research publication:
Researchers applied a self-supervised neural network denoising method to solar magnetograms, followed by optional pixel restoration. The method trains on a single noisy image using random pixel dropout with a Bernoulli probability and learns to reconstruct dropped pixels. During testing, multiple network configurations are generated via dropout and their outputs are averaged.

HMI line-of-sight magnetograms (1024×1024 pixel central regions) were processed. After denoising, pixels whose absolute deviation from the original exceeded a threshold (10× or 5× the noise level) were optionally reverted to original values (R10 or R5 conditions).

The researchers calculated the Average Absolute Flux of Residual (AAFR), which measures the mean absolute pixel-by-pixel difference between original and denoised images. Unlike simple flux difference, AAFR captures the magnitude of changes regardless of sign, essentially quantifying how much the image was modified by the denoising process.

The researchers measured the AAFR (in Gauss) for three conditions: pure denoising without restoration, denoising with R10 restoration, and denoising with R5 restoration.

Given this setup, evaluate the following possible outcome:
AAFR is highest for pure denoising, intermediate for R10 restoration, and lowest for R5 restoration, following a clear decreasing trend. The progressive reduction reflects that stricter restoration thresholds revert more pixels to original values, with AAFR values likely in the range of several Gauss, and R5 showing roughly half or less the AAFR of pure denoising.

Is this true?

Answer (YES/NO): YES